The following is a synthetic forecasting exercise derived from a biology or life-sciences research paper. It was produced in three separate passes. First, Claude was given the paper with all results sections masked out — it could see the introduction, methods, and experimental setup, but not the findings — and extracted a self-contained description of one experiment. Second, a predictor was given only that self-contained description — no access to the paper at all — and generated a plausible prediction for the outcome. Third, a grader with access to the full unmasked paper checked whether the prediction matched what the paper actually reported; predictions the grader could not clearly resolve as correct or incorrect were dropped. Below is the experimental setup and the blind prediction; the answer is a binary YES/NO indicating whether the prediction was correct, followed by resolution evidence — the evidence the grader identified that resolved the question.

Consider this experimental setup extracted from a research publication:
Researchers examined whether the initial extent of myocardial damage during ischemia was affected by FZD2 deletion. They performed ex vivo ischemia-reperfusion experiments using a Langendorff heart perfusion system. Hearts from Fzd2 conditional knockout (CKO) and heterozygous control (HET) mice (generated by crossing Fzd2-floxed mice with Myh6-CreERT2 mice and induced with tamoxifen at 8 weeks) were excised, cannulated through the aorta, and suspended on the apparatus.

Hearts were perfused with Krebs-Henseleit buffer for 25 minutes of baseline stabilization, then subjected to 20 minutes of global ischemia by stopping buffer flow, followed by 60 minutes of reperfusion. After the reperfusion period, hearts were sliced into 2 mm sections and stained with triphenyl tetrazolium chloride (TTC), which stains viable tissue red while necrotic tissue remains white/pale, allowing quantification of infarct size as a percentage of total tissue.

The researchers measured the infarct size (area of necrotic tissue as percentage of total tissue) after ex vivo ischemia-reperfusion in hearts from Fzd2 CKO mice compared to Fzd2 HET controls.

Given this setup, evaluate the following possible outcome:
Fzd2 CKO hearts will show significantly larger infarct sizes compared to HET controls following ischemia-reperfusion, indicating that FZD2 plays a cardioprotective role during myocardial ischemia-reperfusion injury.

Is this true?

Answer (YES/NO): NO